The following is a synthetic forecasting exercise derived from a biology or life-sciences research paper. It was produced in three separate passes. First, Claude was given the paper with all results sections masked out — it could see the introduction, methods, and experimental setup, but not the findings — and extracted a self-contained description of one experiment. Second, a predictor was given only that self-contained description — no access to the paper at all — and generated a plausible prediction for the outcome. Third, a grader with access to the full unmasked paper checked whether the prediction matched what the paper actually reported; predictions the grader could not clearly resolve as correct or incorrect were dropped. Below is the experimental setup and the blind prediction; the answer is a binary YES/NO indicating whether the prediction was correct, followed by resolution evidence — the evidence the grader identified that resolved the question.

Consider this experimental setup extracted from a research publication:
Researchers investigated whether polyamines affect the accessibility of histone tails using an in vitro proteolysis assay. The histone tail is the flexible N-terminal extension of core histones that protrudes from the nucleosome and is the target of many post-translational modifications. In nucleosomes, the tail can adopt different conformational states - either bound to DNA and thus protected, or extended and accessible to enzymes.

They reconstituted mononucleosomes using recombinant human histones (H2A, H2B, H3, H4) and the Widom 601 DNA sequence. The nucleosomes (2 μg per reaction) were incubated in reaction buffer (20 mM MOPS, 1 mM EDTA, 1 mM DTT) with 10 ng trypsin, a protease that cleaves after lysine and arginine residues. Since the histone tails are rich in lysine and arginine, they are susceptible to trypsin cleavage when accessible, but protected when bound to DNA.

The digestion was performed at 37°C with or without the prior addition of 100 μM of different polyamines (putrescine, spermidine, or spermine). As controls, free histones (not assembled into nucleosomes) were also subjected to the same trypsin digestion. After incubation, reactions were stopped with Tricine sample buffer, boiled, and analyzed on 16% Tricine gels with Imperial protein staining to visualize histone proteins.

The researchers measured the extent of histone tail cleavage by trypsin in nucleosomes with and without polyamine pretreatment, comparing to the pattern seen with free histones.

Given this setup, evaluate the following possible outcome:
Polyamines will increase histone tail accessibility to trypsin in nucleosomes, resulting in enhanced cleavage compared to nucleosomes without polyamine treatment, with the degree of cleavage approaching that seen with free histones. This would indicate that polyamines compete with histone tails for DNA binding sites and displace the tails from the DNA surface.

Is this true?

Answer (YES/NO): NO